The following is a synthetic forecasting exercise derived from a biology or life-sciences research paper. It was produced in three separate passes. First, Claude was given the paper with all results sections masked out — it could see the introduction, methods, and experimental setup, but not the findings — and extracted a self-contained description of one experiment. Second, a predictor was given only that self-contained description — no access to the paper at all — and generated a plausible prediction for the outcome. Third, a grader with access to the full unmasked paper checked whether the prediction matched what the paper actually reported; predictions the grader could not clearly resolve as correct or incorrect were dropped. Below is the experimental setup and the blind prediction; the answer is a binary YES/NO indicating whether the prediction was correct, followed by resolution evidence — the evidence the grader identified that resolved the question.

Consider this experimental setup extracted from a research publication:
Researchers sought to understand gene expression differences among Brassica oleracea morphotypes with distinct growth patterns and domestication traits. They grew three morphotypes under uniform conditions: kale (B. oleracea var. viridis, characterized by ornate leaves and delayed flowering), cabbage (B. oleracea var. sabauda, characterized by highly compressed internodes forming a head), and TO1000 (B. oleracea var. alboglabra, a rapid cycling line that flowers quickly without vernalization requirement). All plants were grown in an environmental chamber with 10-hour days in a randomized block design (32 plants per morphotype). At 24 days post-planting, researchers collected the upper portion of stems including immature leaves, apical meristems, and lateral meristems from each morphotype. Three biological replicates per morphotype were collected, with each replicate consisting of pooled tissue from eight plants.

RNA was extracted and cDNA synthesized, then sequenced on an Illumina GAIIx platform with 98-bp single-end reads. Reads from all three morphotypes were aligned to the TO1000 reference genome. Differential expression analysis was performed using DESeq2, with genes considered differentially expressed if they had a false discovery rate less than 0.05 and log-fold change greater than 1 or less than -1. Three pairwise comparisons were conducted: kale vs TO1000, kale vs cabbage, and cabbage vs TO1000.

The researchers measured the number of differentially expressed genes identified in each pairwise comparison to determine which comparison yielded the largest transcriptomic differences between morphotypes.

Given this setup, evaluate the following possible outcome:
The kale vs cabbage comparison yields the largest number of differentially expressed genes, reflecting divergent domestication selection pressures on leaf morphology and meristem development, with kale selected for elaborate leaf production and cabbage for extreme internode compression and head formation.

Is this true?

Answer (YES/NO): NO